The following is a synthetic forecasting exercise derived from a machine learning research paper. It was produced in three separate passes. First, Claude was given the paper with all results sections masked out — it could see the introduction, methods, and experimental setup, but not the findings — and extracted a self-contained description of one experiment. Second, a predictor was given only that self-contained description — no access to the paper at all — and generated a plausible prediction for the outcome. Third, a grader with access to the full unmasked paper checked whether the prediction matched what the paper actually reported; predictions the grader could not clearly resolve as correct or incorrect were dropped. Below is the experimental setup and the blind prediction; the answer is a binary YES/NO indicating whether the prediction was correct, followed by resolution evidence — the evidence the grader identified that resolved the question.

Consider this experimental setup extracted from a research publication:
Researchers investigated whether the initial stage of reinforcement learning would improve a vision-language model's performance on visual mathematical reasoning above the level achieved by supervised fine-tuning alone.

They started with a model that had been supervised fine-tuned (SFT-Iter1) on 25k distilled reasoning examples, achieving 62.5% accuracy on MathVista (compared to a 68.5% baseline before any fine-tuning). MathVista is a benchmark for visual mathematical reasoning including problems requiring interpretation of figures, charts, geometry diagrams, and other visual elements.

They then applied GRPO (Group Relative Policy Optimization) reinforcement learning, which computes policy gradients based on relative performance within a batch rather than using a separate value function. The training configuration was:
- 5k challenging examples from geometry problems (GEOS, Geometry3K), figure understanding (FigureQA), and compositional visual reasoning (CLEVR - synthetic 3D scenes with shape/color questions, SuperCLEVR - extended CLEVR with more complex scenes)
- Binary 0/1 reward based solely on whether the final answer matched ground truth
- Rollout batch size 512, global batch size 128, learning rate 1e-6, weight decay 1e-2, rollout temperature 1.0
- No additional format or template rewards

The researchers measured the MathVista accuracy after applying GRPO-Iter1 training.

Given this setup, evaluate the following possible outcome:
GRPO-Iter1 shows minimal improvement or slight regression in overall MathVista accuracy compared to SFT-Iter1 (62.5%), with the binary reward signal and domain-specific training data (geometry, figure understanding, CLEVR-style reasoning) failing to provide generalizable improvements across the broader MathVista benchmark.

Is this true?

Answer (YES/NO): NO